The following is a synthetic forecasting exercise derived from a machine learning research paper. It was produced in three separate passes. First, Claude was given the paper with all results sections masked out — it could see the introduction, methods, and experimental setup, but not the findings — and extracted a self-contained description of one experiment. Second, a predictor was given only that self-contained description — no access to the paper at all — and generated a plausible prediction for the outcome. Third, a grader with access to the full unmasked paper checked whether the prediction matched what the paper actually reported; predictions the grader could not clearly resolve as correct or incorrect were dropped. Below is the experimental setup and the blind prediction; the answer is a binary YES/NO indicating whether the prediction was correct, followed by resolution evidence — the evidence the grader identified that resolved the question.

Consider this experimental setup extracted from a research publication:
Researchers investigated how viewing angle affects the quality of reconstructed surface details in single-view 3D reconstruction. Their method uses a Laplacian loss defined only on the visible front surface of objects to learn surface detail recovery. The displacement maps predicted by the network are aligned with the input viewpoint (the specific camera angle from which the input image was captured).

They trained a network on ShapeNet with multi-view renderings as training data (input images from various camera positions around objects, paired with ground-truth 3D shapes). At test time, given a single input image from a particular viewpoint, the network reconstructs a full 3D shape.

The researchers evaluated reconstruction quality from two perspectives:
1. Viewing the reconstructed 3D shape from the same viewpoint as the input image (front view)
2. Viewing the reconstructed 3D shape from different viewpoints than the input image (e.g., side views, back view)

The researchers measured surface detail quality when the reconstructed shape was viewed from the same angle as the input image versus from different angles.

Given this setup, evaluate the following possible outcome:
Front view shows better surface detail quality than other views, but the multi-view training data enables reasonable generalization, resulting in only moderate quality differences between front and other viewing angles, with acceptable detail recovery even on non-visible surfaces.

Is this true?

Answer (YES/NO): NO